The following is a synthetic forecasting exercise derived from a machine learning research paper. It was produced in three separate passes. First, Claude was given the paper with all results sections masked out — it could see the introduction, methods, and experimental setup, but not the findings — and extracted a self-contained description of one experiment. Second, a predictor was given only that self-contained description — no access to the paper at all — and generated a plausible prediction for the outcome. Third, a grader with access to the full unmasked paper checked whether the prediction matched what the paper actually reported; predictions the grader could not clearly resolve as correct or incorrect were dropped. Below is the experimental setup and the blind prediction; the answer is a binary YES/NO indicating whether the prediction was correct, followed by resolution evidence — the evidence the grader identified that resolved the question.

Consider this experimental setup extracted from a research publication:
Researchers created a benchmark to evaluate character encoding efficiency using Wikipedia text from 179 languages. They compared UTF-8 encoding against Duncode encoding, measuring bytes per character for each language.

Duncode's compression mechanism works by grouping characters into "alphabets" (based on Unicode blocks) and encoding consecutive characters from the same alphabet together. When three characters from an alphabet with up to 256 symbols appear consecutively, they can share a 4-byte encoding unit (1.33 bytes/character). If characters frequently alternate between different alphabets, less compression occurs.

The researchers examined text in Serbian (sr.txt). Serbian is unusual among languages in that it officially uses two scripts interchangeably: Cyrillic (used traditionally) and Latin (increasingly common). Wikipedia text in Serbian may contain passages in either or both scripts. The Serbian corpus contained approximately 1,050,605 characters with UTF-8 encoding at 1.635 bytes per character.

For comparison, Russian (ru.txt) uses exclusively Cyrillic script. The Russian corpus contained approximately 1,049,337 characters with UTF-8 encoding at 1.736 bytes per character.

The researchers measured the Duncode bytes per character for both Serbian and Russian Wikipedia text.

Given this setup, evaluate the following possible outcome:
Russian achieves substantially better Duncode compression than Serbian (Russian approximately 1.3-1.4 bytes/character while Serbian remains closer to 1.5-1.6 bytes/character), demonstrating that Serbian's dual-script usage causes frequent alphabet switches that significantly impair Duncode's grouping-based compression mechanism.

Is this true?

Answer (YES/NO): NO